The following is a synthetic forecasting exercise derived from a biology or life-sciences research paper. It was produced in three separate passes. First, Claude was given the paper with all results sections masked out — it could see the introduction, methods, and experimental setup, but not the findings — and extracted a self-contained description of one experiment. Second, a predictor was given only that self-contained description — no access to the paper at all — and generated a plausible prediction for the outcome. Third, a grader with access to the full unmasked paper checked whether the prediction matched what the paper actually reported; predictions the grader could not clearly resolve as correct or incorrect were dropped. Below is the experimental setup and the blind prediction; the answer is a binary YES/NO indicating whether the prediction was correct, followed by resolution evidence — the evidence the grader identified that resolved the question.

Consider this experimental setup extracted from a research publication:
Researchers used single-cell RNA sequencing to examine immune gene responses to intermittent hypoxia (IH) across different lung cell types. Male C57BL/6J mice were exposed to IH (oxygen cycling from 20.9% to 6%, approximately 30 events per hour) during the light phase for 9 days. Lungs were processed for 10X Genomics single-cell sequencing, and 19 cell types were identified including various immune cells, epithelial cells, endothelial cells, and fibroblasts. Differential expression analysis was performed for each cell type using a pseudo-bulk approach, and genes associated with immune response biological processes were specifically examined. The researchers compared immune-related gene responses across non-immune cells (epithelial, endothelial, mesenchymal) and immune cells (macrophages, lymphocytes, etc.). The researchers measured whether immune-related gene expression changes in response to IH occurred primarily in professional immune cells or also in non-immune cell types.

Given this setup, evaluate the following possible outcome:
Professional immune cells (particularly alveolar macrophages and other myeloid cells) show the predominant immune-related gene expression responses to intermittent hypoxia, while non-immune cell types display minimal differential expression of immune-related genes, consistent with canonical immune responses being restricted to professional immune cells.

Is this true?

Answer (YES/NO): YES